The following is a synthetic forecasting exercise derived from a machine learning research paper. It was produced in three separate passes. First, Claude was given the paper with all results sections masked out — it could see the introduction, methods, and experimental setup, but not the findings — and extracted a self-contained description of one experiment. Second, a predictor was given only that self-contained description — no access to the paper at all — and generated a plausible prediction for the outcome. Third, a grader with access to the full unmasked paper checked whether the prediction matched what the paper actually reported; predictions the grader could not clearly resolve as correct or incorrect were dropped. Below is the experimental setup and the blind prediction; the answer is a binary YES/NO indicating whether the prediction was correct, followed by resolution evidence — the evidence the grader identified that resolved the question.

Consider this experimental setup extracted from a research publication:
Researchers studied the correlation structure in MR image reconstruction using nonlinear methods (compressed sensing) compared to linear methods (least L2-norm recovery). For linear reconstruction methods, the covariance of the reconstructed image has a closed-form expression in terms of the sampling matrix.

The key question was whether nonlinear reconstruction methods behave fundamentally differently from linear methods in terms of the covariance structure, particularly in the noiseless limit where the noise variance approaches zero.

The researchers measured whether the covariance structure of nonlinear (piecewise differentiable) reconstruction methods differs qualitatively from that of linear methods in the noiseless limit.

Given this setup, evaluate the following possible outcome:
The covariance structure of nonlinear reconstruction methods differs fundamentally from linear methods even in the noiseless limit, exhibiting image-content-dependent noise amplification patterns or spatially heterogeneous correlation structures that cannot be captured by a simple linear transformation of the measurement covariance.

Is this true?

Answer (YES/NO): NO